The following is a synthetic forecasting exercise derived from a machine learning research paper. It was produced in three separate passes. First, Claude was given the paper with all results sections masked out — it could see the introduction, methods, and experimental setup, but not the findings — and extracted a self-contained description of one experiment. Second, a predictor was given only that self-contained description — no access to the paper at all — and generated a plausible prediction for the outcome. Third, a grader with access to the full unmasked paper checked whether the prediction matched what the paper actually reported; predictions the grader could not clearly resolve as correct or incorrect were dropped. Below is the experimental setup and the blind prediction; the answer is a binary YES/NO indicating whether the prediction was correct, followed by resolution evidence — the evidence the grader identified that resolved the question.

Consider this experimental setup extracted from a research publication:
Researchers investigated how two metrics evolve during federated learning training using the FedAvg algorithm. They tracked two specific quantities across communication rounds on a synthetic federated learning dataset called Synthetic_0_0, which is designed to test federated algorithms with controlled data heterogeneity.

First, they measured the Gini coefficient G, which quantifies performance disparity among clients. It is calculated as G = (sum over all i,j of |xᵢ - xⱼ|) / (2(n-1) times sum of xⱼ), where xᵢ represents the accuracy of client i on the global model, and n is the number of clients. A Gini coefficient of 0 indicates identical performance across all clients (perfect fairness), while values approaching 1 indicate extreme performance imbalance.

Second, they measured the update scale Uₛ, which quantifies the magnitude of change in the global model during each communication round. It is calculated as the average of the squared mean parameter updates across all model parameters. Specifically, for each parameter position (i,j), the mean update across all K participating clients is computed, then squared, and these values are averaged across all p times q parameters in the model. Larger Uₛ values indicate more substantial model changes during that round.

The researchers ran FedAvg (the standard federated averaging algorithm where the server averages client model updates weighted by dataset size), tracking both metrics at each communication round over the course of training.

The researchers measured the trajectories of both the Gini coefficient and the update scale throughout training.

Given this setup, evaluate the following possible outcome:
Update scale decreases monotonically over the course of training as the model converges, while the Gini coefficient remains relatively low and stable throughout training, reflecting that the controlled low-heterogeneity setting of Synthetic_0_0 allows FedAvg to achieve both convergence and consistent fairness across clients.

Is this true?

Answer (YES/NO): NO